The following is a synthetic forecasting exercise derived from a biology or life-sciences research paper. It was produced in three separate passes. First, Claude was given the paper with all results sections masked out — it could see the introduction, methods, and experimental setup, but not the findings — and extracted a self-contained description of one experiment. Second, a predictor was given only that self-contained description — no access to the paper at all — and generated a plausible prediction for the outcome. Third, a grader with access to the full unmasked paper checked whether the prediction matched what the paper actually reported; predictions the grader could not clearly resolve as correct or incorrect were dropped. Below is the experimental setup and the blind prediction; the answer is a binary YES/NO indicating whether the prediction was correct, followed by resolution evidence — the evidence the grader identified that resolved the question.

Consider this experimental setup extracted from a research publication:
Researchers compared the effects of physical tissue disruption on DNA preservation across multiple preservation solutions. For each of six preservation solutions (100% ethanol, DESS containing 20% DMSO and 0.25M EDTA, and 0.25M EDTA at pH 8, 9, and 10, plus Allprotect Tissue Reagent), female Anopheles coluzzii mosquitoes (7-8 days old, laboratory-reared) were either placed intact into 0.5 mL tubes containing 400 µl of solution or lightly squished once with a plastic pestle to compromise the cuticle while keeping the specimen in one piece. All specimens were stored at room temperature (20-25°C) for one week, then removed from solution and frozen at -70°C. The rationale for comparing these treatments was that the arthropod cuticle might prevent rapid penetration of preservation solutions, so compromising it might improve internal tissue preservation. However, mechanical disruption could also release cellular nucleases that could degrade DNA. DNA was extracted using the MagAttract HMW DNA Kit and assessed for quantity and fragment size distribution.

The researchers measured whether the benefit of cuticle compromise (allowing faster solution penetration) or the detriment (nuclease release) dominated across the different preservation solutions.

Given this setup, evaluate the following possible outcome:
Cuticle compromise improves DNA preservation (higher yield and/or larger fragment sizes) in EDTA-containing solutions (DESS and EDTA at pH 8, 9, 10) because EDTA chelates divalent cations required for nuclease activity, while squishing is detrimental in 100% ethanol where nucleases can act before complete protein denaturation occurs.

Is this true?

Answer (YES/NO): NO